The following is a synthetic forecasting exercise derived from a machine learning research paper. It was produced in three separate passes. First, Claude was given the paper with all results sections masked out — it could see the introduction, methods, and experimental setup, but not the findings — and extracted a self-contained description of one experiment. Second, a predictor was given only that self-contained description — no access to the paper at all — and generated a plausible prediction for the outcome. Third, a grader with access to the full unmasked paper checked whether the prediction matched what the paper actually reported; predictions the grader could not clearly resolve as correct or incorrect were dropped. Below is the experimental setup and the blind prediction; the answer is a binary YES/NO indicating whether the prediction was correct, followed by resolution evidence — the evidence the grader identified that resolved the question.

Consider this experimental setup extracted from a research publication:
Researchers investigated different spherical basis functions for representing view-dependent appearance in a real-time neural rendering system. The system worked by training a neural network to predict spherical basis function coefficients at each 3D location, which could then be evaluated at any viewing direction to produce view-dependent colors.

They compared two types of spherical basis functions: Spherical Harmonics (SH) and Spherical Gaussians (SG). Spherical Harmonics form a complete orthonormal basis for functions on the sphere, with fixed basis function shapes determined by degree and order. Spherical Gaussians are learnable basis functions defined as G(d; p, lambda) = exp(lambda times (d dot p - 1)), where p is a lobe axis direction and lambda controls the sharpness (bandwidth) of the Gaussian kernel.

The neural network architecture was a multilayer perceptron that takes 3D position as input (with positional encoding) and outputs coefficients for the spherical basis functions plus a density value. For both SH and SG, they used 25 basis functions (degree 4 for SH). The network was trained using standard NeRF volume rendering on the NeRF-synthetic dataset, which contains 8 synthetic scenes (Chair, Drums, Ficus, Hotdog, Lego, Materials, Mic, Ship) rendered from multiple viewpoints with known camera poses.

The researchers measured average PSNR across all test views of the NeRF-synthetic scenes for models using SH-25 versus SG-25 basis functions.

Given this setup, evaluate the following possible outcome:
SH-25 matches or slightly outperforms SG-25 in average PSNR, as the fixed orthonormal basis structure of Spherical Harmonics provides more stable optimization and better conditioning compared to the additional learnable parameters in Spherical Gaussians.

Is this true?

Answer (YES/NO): NO